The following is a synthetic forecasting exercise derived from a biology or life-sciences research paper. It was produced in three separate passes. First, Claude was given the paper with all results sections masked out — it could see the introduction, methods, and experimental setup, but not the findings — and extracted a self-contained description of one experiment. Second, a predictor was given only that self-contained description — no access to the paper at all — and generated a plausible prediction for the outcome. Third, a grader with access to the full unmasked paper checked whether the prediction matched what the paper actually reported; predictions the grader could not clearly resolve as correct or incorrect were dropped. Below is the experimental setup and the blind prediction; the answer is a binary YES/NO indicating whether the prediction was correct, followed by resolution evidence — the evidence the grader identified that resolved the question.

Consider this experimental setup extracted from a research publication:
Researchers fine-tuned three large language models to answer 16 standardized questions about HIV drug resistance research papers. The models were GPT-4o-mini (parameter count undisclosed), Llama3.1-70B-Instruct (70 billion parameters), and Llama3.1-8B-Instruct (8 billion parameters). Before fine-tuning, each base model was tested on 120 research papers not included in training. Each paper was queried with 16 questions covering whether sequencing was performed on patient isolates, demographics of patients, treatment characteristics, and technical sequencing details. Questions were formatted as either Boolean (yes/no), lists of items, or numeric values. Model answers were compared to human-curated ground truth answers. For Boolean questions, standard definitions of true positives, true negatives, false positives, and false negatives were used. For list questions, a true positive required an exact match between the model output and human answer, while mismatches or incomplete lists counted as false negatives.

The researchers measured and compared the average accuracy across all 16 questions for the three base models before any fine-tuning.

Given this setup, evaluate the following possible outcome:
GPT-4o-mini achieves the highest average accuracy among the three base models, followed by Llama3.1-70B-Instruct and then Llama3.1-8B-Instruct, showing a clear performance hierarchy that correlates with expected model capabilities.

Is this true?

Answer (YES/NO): NO